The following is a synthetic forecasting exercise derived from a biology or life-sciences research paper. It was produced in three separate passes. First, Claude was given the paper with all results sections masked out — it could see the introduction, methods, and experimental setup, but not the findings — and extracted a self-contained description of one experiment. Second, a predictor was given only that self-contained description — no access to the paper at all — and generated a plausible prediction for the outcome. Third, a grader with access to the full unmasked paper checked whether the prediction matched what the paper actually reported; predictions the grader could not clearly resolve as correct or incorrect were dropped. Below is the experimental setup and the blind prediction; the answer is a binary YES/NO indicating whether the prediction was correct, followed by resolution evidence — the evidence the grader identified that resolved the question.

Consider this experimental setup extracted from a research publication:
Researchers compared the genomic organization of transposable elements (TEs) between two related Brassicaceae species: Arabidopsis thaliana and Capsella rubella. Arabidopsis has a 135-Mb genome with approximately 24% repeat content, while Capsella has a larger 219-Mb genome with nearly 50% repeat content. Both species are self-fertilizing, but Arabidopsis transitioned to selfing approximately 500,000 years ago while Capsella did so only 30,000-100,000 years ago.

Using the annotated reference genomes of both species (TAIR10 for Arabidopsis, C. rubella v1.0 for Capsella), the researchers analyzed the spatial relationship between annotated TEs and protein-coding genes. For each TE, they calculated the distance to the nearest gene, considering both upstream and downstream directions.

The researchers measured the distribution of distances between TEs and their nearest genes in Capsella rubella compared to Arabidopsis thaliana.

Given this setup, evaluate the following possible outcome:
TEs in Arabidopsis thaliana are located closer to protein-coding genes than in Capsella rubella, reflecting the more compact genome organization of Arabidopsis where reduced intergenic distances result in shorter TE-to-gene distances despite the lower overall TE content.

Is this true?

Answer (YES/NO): NO